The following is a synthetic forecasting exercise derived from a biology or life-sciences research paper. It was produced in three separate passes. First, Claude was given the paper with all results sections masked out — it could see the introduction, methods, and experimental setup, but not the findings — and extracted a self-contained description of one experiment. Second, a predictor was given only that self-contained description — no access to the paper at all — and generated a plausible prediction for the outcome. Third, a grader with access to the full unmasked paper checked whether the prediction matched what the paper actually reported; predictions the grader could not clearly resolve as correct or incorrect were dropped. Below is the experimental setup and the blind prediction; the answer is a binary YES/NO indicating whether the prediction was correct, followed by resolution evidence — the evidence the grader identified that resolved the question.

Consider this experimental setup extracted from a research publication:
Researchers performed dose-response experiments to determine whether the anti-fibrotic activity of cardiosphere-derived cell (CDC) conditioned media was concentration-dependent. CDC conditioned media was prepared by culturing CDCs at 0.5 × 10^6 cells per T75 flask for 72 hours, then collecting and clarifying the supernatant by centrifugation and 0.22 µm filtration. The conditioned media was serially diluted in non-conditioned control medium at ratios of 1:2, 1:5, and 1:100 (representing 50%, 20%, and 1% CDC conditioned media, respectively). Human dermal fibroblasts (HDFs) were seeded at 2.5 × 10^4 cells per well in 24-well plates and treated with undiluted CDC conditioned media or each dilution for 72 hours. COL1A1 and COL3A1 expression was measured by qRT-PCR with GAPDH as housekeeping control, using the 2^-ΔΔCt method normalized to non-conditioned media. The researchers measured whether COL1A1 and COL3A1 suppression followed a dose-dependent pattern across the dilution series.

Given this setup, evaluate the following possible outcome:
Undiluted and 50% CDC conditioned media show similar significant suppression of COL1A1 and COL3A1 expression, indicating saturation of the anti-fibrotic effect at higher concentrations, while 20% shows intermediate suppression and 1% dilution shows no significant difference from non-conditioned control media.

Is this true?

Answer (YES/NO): NO